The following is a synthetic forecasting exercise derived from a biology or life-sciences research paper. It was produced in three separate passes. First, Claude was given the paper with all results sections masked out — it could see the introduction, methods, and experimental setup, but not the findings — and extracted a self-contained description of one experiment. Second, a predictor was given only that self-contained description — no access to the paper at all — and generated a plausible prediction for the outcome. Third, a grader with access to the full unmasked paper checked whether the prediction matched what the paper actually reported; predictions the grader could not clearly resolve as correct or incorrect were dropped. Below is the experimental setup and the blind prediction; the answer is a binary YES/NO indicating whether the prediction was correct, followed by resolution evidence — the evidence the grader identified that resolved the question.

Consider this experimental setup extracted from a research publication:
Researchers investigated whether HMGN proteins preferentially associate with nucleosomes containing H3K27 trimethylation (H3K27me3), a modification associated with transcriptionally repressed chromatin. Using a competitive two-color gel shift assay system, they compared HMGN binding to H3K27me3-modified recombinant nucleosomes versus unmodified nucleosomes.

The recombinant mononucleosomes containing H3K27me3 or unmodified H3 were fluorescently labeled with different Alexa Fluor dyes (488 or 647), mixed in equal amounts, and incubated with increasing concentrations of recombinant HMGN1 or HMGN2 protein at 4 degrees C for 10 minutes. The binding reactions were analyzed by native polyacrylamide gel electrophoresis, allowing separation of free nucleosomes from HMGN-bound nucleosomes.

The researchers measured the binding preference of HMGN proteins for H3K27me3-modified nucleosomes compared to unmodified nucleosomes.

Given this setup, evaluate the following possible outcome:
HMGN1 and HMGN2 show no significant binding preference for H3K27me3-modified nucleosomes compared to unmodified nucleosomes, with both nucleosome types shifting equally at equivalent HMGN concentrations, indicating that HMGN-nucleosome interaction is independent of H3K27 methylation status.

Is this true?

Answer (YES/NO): YES